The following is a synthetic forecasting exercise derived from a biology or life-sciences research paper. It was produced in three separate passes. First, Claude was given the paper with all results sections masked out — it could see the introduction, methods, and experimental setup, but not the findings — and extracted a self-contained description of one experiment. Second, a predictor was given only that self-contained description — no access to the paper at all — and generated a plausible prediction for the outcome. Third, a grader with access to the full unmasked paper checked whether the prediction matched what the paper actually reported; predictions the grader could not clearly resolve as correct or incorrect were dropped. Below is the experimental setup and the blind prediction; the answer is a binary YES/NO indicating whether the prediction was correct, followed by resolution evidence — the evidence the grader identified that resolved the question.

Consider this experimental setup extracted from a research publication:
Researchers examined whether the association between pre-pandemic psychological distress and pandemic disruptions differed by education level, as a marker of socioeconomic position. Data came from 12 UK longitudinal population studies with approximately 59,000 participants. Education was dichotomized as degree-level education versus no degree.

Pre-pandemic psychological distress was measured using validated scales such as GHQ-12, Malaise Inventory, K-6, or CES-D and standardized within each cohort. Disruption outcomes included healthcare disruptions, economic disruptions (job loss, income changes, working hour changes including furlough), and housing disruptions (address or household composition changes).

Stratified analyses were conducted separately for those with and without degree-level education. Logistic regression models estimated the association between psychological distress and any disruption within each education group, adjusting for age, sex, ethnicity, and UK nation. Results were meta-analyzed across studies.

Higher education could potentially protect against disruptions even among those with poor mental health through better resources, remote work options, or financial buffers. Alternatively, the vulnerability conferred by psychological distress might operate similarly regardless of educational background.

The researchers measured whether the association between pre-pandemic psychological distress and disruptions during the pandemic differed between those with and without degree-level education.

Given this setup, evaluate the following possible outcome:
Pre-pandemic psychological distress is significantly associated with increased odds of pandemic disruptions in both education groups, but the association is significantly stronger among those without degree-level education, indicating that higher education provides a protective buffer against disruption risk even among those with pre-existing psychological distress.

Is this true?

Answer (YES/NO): NO